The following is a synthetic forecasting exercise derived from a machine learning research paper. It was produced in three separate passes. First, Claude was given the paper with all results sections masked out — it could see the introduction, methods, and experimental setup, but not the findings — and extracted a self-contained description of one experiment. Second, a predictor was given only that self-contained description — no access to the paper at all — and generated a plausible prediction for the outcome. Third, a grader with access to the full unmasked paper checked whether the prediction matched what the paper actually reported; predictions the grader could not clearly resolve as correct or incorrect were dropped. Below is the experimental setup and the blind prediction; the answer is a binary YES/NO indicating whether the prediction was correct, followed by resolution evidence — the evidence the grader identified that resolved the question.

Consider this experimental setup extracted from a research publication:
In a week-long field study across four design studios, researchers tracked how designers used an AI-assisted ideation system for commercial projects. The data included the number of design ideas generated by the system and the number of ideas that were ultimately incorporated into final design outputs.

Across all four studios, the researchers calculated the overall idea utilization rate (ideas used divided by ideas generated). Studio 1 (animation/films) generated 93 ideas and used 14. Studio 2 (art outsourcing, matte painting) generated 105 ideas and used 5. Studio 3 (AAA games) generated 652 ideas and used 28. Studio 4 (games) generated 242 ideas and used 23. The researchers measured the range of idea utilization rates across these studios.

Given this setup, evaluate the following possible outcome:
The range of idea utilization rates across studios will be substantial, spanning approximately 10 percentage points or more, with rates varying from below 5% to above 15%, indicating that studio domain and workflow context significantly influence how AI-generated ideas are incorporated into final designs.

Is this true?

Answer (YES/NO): YES